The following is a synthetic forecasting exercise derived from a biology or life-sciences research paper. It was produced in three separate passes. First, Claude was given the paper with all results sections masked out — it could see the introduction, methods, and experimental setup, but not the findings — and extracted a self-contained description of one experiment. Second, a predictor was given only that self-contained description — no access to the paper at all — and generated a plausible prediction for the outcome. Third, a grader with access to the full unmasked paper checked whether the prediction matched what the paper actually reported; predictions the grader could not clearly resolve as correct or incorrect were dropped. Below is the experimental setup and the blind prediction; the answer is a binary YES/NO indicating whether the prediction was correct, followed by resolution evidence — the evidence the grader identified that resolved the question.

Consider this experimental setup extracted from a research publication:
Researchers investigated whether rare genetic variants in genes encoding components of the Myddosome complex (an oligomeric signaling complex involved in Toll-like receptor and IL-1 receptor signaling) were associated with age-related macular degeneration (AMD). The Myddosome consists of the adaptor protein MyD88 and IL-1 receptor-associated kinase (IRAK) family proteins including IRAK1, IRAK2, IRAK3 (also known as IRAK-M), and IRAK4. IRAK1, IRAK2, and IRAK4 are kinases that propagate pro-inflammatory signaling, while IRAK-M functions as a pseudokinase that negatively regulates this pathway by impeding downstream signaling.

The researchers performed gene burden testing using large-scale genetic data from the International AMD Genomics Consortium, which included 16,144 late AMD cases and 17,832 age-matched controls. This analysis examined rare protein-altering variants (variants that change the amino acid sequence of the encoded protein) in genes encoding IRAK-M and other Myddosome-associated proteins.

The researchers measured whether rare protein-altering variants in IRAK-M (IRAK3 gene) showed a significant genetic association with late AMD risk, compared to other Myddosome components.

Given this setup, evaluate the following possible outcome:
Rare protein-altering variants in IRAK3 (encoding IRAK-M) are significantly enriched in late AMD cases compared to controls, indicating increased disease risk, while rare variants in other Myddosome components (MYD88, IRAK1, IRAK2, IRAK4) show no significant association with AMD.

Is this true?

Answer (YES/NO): YES